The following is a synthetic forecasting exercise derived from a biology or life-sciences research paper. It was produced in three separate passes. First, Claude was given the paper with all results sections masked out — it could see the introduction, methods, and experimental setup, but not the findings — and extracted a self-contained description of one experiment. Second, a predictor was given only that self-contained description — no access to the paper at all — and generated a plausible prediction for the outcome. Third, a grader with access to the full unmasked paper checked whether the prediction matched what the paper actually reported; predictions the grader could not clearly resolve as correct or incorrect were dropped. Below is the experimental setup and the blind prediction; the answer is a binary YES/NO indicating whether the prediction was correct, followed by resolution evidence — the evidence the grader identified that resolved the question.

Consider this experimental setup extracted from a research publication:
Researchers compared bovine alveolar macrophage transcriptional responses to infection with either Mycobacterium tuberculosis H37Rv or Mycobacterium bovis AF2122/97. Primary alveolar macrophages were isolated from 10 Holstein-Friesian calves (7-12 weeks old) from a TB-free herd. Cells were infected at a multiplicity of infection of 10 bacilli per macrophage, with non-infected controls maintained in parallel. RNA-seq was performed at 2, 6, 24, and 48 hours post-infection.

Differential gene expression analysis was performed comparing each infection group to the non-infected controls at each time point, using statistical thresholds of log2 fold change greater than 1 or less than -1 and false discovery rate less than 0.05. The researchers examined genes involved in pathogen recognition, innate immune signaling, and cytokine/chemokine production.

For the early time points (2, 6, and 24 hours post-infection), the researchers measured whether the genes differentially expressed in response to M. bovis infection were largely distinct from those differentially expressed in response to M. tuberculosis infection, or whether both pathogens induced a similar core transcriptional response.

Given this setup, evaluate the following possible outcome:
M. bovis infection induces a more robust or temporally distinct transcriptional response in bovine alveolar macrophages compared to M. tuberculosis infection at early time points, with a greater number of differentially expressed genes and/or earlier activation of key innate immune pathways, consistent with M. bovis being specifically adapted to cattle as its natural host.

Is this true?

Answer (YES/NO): NO